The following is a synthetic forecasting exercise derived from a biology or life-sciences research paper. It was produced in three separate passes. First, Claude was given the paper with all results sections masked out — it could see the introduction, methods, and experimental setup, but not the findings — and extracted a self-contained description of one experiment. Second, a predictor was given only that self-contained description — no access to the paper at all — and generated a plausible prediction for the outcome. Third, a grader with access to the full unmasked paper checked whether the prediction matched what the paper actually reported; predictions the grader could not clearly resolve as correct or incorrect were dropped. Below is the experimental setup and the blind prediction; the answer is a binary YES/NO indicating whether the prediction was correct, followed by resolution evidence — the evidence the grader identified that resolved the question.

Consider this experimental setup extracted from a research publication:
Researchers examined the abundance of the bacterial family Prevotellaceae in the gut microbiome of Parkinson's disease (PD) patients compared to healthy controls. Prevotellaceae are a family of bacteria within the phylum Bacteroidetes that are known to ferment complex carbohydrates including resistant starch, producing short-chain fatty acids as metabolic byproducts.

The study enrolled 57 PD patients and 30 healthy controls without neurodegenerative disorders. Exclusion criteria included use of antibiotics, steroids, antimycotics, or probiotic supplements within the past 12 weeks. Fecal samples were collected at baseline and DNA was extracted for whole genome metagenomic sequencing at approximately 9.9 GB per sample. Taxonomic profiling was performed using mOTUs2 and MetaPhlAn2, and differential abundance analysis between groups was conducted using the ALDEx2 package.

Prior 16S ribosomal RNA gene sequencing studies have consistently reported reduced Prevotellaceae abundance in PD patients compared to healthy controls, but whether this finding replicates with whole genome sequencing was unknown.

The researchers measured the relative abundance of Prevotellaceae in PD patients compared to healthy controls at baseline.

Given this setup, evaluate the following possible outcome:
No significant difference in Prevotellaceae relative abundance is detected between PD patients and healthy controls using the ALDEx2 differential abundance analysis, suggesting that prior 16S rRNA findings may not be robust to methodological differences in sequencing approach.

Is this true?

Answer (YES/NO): YES